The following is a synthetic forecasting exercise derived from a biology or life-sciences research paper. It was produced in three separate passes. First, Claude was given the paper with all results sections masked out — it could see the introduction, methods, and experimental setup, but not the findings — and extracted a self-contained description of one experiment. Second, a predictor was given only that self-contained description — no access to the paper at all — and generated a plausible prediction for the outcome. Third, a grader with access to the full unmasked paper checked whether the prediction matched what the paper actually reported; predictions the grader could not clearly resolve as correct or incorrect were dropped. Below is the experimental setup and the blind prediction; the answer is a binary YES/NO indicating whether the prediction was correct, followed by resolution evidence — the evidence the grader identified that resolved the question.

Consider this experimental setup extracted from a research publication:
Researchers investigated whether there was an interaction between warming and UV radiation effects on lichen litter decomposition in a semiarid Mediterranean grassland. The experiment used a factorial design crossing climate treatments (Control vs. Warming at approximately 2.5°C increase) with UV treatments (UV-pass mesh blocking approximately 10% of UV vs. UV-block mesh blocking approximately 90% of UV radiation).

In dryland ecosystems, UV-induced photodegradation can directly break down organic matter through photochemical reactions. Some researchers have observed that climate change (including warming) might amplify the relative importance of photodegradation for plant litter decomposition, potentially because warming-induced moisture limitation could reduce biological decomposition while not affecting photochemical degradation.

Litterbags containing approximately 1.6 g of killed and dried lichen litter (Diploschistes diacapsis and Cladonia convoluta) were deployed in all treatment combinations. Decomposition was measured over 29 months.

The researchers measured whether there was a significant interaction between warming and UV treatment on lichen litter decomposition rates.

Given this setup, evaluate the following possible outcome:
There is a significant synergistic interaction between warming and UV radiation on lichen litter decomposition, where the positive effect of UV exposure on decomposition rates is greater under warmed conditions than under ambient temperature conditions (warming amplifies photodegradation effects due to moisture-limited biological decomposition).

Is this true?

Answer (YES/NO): NO